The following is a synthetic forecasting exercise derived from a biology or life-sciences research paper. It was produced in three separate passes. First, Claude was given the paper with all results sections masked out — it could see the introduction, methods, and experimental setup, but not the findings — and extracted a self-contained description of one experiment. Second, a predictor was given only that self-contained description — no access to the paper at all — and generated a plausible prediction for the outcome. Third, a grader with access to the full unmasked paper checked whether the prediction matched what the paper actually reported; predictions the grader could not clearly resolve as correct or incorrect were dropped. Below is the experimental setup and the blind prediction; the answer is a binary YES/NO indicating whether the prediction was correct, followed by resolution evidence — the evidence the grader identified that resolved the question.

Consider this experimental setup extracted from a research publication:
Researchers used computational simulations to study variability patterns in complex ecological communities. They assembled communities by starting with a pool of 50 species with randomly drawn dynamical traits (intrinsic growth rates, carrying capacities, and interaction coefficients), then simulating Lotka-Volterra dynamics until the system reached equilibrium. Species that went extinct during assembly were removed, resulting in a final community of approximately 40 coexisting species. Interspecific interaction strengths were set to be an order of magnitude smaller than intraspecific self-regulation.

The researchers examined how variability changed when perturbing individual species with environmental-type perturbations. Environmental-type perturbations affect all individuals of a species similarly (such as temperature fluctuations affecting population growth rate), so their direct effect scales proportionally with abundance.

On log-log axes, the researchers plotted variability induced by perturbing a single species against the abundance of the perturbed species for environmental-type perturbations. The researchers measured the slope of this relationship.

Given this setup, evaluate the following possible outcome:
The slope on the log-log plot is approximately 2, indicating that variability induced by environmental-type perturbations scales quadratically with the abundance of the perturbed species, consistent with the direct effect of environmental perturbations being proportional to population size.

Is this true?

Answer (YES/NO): NO